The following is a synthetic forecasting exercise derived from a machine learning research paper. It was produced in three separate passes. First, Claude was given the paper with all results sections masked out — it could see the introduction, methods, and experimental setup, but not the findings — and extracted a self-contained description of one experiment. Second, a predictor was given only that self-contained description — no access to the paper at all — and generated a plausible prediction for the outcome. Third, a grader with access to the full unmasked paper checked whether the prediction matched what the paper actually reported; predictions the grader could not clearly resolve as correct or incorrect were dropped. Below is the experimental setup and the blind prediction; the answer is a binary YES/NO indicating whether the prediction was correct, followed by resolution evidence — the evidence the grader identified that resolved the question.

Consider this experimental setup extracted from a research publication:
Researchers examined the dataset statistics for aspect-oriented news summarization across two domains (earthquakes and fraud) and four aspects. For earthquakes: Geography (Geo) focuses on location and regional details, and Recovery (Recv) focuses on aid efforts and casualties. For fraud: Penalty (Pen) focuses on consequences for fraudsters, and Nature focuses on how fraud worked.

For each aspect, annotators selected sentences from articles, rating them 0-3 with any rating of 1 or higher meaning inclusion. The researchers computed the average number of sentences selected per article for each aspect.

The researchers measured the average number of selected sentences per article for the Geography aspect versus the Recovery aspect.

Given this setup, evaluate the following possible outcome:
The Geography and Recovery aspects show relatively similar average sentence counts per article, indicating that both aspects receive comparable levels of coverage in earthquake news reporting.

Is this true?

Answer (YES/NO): YES